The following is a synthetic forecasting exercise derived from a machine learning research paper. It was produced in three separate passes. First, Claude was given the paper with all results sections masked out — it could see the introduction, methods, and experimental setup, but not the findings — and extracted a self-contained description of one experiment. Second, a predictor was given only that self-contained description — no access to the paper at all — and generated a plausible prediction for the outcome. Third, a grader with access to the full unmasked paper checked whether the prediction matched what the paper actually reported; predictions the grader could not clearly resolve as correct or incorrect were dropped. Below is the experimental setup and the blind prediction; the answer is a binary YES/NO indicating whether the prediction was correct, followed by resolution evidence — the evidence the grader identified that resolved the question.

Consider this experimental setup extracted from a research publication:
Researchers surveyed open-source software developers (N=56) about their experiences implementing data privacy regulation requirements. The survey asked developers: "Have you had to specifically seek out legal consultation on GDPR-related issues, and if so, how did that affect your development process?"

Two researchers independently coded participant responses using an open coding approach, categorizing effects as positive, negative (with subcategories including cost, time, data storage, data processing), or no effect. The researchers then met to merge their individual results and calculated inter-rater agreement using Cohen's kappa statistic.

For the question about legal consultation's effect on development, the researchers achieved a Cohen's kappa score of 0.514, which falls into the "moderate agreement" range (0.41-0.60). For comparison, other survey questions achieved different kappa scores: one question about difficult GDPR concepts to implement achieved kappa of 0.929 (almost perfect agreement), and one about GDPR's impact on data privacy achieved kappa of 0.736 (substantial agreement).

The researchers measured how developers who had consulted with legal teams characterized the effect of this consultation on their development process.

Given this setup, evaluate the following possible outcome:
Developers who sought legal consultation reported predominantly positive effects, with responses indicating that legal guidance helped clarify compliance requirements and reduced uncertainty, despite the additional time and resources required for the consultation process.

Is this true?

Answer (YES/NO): NO